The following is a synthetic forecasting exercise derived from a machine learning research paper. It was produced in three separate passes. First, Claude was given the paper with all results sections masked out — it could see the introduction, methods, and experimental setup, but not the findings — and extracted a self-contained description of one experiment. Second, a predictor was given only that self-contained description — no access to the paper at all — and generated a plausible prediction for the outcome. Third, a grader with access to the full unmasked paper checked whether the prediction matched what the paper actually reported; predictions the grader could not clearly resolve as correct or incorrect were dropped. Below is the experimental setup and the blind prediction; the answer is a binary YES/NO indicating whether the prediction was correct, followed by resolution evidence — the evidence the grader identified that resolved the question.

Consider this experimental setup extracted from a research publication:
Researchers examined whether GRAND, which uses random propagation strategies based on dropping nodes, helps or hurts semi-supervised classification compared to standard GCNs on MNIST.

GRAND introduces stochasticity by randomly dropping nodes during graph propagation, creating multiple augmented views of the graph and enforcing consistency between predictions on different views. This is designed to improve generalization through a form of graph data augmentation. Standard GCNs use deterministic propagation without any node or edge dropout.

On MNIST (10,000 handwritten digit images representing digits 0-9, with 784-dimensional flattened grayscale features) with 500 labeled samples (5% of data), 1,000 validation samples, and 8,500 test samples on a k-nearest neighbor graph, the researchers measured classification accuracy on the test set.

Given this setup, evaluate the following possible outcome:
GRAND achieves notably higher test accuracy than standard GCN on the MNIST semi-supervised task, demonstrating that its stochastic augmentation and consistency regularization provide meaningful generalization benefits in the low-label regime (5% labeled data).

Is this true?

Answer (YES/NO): NO